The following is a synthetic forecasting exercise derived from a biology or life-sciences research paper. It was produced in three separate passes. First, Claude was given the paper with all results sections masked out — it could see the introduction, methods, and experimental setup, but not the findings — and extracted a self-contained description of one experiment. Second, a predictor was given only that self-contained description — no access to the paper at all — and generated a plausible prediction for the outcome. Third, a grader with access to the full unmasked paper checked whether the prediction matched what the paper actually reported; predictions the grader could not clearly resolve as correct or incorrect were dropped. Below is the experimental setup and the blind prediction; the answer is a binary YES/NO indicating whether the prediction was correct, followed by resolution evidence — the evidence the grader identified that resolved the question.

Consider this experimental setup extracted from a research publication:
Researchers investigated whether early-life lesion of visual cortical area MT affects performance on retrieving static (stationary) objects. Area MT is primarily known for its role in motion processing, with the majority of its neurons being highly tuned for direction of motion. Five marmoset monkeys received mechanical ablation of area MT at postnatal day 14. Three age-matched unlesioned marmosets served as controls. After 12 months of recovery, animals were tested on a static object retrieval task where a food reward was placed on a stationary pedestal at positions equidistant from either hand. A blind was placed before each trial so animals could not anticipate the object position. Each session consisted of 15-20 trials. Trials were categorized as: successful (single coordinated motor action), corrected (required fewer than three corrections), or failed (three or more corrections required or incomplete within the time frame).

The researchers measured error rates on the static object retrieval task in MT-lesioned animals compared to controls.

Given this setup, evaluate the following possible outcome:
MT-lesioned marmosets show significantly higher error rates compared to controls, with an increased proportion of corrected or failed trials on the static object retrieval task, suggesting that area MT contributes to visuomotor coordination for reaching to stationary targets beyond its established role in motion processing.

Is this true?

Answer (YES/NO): YES